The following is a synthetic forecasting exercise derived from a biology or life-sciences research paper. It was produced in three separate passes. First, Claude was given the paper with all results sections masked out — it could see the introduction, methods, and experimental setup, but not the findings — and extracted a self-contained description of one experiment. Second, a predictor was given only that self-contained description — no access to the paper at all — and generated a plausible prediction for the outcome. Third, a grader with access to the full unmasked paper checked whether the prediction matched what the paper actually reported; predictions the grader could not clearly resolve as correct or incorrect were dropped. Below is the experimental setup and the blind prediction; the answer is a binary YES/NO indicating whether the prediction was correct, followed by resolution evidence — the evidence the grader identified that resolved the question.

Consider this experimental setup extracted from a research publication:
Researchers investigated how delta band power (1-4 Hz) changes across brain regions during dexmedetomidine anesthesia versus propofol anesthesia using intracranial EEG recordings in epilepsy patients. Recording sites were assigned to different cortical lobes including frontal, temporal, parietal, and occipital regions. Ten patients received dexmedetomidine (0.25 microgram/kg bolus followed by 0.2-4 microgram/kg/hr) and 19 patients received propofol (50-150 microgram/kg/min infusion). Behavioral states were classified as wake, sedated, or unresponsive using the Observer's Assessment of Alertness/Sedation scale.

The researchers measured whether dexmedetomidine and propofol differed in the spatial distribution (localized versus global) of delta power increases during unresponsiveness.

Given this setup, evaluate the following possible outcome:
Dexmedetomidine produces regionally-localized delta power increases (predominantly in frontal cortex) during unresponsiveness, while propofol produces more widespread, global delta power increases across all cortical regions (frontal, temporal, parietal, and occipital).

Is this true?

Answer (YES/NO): NO